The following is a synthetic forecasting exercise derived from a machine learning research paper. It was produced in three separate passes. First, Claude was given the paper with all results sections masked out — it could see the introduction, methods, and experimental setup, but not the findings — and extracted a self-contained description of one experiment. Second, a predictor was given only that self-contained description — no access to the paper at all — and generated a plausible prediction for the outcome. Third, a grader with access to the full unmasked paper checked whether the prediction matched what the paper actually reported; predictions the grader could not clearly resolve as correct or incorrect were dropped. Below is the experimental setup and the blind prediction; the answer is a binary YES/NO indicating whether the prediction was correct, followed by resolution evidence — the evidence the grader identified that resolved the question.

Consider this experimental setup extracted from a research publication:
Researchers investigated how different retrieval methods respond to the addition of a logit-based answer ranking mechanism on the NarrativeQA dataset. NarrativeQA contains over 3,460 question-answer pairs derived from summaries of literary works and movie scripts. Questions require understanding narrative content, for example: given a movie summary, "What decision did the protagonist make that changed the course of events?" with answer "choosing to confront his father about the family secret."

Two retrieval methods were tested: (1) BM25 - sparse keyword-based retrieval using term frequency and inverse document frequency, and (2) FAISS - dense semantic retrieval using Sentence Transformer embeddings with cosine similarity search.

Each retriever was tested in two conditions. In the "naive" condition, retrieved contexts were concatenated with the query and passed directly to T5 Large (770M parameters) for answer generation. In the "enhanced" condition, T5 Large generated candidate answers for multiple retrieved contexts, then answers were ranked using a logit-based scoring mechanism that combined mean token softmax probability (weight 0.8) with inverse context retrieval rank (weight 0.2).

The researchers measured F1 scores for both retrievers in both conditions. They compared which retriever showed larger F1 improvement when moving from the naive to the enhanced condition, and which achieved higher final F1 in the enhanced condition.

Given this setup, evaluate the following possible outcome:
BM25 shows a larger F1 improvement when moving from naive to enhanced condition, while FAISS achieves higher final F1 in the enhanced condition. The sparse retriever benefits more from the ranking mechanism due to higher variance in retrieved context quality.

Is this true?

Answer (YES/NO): NO